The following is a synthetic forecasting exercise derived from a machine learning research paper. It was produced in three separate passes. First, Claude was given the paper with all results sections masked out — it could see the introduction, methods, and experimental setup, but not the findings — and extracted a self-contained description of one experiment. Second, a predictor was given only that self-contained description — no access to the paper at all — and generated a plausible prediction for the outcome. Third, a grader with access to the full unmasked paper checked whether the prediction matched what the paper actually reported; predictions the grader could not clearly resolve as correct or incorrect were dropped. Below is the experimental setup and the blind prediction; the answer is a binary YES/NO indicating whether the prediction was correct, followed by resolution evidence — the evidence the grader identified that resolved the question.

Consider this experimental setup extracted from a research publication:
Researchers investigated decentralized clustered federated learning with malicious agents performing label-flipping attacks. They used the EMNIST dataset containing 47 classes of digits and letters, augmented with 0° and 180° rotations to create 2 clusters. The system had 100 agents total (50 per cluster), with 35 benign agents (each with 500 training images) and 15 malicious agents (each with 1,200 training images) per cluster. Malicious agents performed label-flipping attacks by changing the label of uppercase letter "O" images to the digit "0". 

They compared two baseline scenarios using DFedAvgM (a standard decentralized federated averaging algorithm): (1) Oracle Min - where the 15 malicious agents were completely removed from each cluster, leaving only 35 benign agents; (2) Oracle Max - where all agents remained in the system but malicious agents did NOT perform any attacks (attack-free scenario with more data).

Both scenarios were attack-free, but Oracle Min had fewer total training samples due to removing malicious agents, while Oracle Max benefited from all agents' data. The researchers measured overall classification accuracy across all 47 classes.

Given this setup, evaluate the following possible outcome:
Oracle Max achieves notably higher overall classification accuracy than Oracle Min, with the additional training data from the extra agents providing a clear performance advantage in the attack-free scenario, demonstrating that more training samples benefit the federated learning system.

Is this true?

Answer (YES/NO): NO